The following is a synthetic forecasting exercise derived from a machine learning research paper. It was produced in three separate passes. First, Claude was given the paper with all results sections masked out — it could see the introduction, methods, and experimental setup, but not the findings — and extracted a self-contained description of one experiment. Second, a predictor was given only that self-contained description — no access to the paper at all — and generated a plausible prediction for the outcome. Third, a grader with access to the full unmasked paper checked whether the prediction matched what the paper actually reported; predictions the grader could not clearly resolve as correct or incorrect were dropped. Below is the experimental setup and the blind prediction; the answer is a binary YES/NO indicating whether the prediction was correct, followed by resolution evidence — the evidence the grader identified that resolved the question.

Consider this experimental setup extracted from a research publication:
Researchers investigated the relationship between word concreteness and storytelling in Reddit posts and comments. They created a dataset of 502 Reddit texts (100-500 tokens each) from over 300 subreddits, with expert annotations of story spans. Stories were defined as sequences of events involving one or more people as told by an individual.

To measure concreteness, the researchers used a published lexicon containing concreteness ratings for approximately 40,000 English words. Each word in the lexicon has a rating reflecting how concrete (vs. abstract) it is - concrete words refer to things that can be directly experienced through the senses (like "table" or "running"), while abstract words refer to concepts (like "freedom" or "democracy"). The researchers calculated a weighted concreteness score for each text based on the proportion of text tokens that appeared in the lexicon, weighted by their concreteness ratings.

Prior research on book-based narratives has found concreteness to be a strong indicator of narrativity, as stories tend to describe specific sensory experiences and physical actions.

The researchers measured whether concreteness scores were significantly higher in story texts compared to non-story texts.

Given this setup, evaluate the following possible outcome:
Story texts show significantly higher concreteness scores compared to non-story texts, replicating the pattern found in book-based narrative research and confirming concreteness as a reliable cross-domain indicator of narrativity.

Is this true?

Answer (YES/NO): YES